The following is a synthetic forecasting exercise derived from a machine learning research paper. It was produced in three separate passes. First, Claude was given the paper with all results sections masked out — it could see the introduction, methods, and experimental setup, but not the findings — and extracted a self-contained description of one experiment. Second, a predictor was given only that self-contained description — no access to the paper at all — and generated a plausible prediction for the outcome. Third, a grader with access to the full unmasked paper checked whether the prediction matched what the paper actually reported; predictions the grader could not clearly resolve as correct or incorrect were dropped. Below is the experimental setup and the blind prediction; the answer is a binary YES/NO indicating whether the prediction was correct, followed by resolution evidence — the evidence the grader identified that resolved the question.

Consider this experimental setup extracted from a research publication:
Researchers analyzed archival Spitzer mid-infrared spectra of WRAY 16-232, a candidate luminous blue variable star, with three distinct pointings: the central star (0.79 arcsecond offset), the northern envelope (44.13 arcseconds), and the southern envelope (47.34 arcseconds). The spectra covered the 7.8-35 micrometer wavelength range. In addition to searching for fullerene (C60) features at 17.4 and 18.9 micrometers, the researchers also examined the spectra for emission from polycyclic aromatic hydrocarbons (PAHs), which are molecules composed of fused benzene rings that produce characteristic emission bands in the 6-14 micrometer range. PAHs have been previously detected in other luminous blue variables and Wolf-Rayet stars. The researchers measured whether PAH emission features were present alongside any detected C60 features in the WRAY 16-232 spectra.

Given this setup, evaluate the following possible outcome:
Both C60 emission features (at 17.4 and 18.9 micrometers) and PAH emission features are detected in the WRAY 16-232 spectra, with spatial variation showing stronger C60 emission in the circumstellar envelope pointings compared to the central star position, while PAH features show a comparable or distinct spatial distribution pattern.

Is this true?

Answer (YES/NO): YES